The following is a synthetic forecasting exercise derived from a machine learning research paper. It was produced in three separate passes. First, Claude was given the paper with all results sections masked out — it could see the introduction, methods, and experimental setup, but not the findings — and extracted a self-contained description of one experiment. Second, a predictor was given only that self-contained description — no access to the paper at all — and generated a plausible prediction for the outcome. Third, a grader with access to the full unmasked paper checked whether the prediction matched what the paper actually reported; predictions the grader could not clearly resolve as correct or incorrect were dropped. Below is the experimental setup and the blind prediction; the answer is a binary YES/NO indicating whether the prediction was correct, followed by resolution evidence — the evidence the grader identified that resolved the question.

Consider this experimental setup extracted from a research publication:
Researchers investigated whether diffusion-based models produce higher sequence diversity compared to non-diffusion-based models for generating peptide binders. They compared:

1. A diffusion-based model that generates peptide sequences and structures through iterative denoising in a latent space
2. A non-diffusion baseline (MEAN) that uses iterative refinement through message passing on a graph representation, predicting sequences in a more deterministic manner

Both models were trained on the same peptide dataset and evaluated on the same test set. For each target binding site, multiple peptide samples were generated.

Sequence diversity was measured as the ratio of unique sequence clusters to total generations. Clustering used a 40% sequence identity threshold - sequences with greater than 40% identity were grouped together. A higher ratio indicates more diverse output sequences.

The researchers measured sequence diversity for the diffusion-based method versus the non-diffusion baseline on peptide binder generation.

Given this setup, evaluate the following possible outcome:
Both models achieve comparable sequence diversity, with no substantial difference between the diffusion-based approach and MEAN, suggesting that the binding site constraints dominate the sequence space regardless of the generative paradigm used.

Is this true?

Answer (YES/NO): NO